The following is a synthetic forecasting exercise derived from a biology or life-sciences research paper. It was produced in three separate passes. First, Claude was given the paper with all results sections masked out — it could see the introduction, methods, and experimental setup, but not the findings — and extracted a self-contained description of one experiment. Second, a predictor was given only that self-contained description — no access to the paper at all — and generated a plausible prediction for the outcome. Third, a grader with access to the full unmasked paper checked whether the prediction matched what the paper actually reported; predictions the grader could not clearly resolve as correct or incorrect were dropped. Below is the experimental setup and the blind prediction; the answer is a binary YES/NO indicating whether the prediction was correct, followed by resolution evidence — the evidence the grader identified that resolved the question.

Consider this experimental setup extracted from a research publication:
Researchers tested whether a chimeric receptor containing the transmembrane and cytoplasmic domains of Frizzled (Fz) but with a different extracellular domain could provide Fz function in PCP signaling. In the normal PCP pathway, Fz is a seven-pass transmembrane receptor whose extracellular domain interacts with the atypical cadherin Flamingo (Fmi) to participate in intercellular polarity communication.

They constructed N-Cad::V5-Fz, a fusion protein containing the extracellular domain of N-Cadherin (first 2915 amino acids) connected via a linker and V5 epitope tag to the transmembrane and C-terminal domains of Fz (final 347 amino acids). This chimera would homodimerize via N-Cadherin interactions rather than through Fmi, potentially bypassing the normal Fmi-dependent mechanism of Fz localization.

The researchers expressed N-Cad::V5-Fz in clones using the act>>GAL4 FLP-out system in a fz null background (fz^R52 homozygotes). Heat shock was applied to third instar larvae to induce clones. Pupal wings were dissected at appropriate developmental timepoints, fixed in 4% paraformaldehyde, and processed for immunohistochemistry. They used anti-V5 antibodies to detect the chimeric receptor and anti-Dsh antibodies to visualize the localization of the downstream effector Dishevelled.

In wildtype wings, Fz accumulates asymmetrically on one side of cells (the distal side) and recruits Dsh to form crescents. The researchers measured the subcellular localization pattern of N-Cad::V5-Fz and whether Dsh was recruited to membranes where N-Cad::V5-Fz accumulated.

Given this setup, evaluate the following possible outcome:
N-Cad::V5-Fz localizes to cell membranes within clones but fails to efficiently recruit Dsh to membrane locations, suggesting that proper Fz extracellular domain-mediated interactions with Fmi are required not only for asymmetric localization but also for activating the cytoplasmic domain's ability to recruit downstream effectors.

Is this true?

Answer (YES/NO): NO